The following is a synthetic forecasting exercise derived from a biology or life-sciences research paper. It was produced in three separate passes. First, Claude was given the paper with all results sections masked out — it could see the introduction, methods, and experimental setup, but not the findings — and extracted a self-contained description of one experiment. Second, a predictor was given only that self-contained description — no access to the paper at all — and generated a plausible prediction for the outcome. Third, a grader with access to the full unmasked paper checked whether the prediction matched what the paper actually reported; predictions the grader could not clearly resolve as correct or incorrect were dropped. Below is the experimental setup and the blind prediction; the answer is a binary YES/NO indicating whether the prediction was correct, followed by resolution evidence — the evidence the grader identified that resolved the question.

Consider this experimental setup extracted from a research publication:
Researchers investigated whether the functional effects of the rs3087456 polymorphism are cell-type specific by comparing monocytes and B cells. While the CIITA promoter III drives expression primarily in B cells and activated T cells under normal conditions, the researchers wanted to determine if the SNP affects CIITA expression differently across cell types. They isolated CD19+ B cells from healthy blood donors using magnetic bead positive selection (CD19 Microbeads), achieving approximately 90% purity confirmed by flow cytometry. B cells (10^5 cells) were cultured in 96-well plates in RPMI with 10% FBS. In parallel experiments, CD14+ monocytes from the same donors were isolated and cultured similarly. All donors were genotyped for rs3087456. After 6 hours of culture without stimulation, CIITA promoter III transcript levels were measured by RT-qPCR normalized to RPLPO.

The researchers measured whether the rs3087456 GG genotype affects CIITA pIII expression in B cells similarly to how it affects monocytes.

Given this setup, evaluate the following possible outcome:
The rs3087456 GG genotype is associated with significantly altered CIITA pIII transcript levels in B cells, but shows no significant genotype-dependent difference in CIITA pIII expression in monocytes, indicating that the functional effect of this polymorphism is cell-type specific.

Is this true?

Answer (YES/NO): NO